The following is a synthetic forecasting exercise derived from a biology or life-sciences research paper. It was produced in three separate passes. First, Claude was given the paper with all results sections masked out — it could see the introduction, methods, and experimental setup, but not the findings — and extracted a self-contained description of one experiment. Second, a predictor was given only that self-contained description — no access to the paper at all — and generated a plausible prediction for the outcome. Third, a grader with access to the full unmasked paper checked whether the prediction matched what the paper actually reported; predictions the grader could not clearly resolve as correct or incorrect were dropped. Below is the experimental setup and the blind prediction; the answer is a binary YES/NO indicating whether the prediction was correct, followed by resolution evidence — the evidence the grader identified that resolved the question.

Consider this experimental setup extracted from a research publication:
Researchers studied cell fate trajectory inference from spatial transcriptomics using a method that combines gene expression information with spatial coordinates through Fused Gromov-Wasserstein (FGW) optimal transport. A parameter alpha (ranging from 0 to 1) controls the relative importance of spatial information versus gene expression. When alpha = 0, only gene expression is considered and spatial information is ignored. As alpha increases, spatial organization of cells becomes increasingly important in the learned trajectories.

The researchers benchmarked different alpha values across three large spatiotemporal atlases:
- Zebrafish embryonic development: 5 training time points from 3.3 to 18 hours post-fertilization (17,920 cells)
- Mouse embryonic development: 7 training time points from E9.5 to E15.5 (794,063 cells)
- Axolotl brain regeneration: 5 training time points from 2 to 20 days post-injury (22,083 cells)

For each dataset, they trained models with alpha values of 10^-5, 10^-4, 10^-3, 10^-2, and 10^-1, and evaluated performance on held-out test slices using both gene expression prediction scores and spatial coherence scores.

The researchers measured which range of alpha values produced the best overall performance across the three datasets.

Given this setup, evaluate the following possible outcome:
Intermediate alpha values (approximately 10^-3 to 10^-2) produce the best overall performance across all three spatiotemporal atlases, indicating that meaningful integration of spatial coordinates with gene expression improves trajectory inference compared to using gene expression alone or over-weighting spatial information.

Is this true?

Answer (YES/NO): YES